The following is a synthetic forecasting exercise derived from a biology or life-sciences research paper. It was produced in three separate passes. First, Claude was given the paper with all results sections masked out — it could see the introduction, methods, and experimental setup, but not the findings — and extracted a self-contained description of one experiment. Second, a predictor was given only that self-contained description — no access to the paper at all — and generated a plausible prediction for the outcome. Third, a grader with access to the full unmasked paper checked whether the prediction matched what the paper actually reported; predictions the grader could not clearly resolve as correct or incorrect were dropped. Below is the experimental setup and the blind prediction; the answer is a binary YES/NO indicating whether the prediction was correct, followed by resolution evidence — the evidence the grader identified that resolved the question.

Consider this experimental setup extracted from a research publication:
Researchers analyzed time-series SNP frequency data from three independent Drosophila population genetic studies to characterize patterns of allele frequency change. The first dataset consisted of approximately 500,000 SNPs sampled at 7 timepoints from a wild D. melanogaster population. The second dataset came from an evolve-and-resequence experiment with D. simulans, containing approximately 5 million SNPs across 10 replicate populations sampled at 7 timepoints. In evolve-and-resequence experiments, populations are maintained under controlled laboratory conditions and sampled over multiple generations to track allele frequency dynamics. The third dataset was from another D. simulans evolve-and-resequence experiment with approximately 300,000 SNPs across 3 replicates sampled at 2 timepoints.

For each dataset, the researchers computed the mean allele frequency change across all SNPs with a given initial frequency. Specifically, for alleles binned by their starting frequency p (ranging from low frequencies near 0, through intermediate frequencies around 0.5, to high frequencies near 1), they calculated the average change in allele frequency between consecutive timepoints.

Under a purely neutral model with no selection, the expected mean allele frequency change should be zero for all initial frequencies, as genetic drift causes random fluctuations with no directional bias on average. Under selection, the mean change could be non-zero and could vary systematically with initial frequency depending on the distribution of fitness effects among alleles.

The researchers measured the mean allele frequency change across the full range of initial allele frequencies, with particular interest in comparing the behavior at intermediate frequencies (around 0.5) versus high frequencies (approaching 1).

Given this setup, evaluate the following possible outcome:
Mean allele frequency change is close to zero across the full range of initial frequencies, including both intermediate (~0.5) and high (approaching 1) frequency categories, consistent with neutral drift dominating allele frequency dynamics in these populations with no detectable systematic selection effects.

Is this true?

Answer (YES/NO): NO